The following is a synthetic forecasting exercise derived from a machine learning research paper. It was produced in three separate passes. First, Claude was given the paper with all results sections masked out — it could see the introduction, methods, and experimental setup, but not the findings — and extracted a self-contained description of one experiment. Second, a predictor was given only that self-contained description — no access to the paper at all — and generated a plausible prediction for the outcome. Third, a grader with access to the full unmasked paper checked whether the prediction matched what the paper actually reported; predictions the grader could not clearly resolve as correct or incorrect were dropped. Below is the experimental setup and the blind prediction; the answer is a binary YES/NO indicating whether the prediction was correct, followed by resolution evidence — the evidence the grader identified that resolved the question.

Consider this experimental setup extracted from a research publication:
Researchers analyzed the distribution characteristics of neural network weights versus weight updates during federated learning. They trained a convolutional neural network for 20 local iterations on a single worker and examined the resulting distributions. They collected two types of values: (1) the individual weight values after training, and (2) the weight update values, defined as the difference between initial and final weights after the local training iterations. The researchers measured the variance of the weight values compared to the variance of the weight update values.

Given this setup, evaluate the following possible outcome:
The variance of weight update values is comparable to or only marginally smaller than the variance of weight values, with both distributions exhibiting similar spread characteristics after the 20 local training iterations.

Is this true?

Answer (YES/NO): NO